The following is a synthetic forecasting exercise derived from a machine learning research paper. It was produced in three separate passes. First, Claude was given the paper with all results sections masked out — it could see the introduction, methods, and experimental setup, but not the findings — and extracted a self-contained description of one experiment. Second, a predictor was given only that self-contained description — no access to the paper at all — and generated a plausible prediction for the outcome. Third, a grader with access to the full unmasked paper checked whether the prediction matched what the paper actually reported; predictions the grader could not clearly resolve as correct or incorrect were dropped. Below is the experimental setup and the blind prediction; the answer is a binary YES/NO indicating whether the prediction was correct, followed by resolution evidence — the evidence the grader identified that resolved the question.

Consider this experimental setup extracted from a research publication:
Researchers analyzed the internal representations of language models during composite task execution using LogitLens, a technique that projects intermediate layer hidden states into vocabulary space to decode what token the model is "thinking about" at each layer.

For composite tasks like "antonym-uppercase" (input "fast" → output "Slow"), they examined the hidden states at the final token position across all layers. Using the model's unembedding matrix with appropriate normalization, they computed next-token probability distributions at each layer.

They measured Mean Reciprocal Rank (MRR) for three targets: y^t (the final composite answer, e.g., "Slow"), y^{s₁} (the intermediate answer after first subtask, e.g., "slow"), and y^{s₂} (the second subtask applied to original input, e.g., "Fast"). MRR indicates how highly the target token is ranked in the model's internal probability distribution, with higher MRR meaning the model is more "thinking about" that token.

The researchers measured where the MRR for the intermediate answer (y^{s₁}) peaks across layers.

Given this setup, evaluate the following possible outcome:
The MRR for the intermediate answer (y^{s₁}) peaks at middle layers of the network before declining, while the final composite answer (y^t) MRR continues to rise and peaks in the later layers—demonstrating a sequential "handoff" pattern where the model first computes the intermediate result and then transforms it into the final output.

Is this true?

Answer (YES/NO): YES